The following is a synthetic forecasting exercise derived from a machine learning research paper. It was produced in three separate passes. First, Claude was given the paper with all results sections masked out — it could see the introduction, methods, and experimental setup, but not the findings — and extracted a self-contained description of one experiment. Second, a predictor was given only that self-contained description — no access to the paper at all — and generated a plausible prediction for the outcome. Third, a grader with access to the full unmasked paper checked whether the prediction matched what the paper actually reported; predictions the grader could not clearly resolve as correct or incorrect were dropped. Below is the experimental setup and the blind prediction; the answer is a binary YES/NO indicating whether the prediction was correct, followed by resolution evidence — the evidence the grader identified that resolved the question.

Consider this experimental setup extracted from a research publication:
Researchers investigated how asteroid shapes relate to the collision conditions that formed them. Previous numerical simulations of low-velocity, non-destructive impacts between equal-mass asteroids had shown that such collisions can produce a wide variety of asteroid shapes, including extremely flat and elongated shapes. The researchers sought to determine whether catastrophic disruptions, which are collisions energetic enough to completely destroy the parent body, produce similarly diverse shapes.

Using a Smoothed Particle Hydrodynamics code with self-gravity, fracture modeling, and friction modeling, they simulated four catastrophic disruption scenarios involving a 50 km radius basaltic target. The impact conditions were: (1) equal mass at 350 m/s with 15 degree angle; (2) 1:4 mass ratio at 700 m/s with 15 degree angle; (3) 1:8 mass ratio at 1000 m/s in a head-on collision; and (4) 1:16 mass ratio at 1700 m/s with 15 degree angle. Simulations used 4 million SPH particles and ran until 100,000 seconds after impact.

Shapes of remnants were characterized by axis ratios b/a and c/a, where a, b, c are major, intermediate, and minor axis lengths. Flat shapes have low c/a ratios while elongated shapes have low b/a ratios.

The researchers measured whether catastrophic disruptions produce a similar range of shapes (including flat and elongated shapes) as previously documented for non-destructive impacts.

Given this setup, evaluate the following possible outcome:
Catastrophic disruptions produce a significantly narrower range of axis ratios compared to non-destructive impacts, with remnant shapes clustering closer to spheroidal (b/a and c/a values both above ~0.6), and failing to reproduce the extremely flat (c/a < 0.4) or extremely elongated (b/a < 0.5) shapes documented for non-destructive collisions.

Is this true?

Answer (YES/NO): NO